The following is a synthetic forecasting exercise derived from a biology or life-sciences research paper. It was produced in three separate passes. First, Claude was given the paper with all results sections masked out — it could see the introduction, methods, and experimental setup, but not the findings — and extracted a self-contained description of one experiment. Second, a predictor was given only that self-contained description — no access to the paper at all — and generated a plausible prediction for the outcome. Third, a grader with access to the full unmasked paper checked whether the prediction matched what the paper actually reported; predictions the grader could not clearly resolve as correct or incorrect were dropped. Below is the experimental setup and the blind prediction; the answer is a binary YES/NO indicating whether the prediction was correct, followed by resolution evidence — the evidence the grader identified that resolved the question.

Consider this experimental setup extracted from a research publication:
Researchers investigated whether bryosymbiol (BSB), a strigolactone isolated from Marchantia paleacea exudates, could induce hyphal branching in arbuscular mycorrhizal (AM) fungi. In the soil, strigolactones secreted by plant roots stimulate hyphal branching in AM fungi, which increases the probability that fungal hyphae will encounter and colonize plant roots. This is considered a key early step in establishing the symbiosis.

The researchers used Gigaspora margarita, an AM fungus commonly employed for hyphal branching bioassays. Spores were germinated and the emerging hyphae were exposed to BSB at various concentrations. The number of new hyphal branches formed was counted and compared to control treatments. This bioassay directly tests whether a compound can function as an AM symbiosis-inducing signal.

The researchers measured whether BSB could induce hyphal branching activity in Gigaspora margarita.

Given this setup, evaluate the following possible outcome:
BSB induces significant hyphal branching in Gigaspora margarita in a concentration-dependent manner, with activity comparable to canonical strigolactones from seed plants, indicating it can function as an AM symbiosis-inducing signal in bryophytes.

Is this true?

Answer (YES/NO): YES